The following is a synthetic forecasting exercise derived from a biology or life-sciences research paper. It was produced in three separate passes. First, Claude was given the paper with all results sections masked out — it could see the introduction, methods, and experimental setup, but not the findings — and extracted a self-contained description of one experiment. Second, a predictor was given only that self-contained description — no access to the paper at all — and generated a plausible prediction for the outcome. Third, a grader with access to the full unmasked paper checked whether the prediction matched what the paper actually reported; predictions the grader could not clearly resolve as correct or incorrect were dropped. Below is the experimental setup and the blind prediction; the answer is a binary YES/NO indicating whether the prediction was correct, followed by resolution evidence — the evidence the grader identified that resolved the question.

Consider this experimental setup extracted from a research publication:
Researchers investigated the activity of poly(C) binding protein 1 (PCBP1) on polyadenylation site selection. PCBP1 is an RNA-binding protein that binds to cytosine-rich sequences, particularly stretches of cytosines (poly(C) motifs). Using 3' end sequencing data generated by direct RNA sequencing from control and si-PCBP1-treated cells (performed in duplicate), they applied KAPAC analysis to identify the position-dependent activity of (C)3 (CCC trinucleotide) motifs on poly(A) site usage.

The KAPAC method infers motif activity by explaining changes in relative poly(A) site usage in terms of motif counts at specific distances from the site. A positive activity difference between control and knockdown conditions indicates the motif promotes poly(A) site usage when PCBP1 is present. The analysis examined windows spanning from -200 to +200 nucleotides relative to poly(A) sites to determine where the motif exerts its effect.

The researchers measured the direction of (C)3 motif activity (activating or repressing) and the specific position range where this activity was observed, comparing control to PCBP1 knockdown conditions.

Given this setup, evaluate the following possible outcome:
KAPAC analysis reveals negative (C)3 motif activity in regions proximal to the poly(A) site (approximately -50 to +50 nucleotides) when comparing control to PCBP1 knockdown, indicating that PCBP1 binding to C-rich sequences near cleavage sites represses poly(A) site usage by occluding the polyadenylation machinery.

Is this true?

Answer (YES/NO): NO